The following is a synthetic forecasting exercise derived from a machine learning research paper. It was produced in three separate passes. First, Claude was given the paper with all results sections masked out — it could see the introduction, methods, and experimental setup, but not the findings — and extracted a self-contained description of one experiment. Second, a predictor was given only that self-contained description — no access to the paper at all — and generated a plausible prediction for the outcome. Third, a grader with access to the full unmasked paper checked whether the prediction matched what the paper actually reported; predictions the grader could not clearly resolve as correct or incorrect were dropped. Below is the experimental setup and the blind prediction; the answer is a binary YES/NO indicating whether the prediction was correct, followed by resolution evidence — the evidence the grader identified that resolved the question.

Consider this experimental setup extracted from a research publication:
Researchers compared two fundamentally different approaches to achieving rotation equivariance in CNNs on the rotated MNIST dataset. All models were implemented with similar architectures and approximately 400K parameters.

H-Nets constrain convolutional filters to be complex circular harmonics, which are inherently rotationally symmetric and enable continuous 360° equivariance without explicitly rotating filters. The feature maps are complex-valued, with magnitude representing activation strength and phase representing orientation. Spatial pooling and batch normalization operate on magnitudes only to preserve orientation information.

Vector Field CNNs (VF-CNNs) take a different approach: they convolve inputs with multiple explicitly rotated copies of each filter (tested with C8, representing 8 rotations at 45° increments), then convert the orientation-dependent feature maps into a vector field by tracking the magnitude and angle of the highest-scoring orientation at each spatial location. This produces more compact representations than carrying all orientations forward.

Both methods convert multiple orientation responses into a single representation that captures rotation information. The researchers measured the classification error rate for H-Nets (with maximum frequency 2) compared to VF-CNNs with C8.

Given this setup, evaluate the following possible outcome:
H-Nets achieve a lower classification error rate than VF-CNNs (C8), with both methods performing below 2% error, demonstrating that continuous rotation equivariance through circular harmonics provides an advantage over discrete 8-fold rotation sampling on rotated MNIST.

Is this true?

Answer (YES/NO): NO